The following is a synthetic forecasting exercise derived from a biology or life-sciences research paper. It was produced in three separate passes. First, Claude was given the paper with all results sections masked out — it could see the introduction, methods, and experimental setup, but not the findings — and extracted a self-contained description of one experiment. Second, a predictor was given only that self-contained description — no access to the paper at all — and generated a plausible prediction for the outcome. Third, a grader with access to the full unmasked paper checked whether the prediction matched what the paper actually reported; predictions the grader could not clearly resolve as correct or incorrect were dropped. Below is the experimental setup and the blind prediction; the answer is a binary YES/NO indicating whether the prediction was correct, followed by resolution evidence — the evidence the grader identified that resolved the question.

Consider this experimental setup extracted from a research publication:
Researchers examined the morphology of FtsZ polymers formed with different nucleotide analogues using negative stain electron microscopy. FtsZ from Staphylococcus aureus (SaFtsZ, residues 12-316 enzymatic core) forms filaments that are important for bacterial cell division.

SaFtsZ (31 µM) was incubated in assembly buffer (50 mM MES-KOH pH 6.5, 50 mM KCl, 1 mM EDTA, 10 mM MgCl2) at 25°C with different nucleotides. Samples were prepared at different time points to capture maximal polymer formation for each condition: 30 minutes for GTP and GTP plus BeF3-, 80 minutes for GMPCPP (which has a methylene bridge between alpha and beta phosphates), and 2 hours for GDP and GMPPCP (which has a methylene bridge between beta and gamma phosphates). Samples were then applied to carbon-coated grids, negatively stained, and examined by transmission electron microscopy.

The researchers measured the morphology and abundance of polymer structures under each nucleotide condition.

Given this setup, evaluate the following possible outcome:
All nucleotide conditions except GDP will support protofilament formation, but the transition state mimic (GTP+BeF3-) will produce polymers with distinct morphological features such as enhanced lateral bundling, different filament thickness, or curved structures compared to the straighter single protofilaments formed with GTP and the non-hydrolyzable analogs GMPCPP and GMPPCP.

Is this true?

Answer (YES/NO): NO